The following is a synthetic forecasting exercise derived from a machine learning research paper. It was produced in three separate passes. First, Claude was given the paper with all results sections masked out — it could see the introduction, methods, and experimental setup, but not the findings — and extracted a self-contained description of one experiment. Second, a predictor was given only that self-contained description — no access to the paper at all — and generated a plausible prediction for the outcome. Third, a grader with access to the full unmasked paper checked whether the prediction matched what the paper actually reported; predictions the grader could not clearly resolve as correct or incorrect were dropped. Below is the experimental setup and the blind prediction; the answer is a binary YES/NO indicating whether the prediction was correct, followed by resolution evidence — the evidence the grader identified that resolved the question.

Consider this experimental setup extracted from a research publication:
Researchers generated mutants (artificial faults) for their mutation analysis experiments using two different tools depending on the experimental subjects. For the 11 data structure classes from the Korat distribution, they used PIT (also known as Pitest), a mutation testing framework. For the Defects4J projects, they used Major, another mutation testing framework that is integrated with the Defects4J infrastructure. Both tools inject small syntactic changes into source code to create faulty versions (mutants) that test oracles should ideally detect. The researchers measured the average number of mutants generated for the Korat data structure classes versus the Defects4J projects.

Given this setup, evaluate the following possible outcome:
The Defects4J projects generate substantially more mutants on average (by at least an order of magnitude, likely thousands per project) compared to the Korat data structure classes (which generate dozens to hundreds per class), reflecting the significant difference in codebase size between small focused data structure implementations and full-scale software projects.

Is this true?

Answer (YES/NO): YES